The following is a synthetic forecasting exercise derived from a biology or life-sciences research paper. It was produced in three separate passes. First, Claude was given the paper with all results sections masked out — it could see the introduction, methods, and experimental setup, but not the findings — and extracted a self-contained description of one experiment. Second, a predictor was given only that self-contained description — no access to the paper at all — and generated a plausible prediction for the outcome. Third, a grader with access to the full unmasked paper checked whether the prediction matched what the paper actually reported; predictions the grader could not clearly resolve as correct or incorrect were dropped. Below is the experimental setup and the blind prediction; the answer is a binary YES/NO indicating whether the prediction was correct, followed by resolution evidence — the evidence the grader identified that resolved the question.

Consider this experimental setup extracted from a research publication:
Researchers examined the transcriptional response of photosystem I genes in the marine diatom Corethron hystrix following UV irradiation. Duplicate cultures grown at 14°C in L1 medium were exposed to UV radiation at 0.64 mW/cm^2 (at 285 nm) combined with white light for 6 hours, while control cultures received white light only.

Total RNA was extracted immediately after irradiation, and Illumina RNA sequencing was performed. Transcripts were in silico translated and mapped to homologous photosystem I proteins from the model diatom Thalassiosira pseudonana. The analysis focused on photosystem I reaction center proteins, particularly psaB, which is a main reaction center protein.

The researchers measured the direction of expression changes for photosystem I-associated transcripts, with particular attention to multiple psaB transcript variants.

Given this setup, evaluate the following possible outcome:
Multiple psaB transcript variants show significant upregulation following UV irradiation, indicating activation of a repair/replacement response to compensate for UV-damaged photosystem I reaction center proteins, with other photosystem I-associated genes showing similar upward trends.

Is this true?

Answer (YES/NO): NO